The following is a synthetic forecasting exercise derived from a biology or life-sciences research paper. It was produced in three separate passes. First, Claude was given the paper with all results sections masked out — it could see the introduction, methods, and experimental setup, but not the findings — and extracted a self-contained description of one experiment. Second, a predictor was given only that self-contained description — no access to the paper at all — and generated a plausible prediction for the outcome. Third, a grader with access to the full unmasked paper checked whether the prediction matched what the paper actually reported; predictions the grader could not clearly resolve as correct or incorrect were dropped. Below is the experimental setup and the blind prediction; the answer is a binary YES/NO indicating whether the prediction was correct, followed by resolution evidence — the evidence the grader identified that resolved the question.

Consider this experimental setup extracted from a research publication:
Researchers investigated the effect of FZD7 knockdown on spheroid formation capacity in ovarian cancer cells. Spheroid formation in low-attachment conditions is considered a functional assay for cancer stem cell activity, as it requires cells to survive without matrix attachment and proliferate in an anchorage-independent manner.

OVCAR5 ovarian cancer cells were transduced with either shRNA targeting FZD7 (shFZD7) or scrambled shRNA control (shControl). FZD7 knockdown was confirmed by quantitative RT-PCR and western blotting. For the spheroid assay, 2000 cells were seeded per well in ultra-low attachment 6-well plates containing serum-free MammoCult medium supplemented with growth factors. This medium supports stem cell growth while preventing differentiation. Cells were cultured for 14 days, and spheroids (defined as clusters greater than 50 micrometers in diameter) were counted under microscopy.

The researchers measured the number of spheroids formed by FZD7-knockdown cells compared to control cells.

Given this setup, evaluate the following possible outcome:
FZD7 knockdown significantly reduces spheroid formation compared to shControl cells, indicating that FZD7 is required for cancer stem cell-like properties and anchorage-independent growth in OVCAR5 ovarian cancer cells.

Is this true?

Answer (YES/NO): YES